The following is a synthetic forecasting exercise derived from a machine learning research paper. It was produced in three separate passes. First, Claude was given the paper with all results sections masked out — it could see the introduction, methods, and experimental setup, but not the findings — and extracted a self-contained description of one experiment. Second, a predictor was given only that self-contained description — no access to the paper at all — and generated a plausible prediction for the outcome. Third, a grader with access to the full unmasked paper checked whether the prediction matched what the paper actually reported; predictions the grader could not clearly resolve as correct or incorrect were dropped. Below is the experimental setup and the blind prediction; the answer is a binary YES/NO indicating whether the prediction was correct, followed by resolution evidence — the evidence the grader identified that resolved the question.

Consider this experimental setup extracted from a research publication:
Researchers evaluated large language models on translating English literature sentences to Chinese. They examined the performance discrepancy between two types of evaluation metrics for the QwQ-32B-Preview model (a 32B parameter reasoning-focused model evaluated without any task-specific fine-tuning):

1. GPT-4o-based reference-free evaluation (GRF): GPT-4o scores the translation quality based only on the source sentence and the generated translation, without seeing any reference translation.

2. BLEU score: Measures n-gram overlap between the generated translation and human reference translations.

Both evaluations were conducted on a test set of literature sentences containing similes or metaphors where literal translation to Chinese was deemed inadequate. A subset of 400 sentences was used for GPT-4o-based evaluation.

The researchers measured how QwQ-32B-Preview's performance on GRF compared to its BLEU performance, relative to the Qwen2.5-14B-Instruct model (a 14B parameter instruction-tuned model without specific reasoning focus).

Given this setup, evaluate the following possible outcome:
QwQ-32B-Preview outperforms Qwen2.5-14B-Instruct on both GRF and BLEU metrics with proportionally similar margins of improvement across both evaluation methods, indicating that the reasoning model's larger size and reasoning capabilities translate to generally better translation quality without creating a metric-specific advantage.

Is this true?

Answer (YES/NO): NO